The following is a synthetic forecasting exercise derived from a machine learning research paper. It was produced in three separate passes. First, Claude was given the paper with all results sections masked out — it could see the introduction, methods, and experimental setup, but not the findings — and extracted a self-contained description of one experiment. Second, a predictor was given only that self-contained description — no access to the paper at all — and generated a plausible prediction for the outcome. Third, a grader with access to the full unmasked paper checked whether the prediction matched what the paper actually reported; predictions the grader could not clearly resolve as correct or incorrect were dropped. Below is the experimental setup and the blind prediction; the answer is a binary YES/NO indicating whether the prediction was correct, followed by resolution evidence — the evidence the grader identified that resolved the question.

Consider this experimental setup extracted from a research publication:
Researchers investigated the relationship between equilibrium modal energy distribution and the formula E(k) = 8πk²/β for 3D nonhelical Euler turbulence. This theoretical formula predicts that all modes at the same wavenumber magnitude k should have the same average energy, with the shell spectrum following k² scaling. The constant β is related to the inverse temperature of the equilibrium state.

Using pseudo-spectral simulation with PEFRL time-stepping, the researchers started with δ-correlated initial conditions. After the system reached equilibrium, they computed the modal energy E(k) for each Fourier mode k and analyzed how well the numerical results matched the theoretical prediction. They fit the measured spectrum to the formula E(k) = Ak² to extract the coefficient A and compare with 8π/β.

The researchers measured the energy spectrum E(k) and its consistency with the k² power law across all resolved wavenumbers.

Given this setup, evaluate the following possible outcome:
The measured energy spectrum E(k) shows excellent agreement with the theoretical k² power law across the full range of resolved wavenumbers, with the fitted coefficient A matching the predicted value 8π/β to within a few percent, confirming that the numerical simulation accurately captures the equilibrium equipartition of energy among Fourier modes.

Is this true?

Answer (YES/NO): YES